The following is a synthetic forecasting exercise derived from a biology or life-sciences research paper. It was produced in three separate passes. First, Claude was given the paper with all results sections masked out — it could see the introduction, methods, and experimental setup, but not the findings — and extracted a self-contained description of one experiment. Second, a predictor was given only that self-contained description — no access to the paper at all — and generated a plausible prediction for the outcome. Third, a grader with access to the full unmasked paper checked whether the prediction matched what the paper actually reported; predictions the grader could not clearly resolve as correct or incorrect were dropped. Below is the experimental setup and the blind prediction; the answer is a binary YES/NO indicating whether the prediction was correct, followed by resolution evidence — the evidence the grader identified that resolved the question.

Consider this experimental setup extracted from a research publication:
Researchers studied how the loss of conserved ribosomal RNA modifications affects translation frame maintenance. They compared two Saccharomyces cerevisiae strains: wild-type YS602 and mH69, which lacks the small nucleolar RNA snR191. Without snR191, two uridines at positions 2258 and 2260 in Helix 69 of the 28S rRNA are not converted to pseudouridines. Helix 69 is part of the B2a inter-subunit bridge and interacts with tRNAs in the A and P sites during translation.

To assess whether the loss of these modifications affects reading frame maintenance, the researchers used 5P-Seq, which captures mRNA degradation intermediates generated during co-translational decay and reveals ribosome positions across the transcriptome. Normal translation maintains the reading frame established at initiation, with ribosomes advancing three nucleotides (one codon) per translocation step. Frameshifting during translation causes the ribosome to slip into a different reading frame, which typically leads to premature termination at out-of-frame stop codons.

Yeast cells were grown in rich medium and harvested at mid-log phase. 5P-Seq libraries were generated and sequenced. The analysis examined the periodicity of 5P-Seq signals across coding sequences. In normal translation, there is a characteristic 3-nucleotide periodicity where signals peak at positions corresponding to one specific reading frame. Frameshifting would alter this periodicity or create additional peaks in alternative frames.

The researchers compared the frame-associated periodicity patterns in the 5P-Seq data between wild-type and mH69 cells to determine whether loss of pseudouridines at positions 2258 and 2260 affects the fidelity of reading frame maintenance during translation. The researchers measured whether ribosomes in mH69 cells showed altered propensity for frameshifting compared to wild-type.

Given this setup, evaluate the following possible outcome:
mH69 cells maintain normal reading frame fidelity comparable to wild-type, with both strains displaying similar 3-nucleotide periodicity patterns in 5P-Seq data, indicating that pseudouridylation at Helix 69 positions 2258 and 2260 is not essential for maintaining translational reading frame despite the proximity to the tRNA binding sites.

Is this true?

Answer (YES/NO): NO